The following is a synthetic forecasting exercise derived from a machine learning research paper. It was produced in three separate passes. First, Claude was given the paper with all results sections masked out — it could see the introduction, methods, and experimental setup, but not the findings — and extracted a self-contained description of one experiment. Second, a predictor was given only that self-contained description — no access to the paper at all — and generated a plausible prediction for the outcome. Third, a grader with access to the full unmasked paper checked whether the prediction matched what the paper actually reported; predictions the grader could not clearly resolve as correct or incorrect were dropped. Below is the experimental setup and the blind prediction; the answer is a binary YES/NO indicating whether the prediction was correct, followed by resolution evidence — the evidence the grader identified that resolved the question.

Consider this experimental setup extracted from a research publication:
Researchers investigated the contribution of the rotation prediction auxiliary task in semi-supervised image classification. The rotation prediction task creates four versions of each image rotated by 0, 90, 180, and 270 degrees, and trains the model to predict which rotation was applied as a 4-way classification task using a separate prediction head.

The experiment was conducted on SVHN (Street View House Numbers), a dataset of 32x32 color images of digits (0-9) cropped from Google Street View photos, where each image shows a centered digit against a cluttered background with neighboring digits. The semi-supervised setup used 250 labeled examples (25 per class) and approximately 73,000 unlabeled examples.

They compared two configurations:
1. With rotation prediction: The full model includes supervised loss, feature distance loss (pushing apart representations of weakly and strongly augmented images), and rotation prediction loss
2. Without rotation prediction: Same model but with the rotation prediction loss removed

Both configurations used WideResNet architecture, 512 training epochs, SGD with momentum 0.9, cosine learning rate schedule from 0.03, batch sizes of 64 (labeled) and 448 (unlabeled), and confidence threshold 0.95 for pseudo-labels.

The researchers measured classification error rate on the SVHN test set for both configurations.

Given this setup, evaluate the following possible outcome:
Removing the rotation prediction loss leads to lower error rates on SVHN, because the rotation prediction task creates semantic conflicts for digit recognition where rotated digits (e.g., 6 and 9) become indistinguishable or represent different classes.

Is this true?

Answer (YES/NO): NO